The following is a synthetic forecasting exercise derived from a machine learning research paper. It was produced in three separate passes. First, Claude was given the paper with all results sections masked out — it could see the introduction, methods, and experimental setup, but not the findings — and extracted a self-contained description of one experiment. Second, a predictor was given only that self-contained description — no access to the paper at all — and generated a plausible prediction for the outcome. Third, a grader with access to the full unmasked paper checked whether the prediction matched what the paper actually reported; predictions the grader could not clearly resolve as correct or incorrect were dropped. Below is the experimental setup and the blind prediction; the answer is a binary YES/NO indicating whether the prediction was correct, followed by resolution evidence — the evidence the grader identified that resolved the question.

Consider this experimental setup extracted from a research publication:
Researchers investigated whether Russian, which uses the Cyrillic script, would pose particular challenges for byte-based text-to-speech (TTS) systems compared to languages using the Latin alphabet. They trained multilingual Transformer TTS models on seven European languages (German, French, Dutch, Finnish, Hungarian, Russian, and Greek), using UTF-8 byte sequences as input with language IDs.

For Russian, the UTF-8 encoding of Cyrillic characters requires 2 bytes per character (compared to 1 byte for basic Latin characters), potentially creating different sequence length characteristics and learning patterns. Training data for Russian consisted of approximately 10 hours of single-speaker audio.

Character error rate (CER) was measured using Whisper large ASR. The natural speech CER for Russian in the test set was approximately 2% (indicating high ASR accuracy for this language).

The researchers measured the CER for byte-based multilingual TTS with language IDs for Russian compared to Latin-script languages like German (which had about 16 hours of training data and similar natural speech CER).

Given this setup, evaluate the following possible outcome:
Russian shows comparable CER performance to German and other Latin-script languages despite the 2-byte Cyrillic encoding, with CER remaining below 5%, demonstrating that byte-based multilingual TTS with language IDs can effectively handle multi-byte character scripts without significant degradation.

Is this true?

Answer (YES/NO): NO